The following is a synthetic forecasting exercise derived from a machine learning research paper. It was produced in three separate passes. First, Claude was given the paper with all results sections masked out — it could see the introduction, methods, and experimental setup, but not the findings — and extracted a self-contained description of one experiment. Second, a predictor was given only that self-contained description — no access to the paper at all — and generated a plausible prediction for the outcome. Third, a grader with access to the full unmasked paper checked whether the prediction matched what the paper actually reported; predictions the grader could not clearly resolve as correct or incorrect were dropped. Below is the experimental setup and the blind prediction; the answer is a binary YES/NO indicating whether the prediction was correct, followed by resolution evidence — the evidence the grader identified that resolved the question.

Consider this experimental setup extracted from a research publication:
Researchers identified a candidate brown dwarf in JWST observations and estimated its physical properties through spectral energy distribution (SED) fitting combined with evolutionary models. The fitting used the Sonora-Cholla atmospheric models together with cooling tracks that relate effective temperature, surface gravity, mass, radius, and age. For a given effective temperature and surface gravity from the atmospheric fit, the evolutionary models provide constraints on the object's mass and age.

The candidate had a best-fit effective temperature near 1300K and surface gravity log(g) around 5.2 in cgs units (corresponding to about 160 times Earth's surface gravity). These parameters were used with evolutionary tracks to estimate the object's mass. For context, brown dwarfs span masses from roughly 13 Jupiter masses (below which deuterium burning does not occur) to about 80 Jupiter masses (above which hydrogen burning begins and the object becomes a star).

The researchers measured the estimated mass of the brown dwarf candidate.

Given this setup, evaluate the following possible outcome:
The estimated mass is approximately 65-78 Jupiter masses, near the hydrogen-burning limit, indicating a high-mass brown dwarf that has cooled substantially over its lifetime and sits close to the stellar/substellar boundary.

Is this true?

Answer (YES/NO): NO